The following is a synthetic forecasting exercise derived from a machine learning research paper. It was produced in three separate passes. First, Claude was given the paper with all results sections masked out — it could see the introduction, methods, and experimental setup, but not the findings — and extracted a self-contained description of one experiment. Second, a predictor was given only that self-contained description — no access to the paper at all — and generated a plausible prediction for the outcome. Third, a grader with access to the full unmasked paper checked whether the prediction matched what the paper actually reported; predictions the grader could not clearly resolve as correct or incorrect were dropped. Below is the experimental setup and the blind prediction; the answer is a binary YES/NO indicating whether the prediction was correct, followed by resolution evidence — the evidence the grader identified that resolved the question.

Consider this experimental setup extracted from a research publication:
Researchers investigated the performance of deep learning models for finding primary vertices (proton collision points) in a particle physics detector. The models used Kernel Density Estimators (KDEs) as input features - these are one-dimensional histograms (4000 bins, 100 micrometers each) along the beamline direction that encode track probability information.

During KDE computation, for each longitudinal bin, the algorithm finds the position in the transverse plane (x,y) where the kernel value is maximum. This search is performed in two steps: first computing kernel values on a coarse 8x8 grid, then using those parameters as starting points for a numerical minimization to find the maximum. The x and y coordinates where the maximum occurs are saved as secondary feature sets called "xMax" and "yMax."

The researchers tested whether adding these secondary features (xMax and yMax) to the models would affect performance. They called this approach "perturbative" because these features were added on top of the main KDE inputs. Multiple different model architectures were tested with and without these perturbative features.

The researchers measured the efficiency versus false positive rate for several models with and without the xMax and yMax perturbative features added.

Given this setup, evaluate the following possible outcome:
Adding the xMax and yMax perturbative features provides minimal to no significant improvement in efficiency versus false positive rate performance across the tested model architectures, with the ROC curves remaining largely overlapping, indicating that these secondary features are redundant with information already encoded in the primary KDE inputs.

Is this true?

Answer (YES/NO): NO